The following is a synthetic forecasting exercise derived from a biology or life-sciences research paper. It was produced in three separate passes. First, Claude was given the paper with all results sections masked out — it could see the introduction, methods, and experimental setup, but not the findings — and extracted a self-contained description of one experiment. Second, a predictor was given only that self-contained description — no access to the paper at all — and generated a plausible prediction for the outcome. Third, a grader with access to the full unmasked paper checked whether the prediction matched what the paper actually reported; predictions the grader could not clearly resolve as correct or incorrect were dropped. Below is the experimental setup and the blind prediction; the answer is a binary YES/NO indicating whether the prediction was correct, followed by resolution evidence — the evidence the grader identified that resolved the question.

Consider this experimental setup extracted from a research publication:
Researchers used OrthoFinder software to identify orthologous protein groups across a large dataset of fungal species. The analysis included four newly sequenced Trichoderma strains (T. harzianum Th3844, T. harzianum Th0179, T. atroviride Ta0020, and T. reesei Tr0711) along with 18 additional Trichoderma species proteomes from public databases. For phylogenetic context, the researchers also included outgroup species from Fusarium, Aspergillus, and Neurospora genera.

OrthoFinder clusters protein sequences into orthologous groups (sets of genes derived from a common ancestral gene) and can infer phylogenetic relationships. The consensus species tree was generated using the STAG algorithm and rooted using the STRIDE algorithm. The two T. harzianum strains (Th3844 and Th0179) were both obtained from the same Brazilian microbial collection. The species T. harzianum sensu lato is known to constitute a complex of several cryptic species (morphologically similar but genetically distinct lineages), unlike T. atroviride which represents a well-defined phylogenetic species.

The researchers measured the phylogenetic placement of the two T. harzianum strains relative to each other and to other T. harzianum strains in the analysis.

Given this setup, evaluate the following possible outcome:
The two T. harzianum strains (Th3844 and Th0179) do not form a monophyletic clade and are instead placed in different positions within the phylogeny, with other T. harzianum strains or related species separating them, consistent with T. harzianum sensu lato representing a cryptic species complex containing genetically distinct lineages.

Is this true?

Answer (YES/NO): YES